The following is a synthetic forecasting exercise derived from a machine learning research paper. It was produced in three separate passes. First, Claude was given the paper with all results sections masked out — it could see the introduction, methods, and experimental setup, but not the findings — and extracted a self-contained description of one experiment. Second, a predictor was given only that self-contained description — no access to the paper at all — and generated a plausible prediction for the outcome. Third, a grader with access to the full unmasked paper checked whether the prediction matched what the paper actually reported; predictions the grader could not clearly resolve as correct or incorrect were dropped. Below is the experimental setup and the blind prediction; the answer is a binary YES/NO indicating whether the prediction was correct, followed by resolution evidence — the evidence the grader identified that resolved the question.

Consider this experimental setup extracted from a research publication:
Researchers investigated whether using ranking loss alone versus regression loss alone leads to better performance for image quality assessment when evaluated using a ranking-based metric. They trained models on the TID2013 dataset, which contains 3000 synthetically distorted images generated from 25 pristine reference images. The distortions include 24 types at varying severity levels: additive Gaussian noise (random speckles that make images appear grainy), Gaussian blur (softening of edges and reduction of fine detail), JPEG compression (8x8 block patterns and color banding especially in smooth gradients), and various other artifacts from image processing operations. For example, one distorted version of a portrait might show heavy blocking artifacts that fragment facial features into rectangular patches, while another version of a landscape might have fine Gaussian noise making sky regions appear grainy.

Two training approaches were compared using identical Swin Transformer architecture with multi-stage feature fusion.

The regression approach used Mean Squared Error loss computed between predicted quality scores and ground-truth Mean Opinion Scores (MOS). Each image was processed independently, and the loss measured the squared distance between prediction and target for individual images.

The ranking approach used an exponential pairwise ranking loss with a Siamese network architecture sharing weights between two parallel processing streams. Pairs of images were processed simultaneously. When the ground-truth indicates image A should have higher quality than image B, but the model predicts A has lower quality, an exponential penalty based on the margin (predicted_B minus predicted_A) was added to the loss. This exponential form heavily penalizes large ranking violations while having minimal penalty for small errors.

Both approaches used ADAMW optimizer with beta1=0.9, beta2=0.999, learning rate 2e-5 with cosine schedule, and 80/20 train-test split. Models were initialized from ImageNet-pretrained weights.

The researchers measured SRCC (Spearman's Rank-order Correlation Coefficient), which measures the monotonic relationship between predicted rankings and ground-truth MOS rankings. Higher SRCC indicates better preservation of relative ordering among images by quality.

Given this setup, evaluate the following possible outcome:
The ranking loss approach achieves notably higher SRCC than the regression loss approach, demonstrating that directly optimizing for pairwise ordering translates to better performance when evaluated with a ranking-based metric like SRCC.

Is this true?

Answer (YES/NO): NO